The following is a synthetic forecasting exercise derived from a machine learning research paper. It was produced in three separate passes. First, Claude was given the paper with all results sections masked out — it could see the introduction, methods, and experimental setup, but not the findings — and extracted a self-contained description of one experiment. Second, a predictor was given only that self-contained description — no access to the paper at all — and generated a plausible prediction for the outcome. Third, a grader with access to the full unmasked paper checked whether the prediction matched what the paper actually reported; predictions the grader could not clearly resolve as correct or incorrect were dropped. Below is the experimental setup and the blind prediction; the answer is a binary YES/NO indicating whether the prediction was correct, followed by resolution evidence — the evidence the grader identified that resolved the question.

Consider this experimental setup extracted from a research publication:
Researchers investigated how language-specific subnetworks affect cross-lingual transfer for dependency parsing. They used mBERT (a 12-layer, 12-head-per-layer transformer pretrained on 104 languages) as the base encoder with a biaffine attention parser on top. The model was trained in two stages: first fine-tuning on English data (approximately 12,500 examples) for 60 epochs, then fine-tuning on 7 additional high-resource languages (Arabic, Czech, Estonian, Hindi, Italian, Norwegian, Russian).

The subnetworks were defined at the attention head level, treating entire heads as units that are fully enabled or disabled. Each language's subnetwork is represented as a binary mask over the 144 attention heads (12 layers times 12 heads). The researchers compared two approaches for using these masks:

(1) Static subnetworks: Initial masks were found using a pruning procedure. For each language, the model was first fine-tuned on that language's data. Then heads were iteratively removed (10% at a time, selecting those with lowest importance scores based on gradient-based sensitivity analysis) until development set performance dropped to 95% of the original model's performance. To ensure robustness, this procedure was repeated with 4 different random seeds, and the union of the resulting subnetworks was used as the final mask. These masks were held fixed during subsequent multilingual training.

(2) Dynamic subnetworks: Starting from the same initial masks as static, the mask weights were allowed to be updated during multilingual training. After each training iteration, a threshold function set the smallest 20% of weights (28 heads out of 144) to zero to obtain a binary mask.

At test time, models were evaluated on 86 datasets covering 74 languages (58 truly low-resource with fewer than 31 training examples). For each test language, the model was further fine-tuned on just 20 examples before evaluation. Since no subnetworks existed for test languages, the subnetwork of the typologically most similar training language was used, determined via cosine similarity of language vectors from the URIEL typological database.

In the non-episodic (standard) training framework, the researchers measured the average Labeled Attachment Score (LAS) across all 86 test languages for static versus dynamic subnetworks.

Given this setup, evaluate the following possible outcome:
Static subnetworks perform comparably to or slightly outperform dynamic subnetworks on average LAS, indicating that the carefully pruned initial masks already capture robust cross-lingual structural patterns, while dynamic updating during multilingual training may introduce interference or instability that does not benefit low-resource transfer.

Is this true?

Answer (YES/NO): YES